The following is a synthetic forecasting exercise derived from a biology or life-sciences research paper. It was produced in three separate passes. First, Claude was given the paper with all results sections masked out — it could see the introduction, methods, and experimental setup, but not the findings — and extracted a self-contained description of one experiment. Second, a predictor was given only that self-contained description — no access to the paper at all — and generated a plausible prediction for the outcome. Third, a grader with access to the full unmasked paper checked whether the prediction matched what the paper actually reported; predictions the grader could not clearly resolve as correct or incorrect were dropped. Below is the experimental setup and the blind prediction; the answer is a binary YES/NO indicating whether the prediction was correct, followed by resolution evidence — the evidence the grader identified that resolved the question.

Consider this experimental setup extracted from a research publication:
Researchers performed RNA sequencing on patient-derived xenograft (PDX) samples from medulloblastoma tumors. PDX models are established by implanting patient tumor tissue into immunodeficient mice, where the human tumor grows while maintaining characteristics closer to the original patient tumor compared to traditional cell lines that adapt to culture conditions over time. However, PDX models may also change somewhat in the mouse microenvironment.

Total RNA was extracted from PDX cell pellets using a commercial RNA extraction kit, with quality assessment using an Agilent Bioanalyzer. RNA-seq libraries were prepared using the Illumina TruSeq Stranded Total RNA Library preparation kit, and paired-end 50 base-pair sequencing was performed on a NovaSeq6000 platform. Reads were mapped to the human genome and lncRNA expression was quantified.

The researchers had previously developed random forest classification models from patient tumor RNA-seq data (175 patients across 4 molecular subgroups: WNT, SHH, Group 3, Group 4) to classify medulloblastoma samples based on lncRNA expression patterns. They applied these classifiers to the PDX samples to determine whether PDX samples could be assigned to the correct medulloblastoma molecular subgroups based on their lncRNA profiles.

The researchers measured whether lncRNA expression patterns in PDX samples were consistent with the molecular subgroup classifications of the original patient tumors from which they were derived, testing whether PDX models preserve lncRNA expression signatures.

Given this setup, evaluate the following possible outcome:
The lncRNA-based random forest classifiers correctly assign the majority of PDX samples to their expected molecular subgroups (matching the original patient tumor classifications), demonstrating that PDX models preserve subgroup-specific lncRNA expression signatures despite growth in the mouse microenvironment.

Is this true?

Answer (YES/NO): YES